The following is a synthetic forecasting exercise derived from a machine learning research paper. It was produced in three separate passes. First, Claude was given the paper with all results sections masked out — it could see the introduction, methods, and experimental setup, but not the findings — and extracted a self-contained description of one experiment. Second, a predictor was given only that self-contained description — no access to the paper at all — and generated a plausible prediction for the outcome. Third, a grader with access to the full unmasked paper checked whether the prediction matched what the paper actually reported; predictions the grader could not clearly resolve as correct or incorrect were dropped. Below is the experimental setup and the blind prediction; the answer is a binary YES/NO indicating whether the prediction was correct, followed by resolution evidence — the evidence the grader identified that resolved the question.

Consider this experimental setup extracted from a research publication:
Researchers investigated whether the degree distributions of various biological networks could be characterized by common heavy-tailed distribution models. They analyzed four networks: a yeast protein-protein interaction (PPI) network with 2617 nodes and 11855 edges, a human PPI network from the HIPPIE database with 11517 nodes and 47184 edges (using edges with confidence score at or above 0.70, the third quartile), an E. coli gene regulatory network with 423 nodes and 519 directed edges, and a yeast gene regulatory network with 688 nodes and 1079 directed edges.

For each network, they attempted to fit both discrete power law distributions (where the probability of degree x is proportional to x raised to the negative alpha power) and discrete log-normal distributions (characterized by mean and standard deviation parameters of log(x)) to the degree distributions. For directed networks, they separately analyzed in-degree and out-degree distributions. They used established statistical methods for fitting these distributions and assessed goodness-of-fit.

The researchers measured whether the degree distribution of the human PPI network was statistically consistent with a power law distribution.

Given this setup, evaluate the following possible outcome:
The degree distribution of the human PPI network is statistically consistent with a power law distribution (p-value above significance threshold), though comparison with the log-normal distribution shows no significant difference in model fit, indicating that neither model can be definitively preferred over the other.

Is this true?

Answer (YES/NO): NO